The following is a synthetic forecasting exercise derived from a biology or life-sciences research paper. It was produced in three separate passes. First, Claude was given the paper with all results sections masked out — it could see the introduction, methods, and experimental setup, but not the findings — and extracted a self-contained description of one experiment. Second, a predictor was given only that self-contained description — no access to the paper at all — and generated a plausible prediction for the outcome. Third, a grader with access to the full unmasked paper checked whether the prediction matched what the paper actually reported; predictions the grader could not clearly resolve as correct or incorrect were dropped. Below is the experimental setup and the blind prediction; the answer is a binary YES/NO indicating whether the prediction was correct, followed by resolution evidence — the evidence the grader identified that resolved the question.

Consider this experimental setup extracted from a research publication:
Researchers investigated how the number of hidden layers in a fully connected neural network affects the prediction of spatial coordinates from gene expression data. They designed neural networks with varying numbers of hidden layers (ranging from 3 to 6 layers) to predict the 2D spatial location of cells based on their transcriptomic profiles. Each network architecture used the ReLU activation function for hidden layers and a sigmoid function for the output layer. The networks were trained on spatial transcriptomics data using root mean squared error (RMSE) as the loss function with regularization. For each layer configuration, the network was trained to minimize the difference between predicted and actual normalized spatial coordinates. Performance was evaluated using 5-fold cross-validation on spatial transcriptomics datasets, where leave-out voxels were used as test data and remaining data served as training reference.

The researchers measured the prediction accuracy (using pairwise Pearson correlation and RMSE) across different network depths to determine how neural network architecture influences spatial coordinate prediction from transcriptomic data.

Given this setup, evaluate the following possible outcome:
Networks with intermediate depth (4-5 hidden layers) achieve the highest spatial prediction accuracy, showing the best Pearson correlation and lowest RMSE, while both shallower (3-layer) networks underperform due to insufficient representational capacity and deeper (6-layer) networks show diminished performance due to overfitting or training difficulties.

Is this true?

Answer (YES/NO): NO